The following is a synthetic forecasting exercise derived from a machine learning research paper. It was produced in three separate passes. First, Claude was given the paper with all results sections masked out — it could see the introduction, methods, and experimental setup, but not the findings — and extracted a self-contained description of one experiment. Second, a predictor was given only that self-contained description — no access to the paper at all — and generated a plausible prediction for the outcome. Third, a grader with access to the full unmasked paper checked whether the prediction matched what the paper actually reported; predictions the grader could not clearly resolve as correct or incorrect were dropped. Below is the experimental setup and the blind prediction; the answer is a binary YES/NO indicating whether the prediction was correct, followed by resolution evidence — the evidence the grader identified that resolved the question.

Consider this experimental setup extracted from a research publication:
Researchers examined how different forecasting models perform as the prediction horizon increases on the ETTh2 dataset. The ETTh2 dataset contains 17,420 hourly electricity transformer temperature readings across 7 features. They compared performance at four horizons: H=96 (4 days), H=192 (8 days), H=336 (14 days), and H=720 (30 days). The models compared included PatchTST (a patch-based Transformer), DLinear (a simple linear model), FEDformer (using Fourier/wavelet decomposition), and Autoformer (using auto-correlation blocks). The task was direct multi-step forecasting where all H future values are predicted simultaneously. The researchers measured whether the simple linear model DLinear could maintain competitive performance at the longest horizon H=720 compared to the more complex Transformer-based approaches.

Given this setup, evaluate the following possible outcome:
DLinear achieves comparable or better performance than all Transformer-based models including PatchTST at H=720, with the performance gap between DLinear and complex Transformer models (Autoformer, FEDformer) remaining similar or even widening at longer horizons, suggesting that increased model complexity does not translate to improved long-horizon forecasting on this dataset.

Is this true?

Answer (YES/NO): NO